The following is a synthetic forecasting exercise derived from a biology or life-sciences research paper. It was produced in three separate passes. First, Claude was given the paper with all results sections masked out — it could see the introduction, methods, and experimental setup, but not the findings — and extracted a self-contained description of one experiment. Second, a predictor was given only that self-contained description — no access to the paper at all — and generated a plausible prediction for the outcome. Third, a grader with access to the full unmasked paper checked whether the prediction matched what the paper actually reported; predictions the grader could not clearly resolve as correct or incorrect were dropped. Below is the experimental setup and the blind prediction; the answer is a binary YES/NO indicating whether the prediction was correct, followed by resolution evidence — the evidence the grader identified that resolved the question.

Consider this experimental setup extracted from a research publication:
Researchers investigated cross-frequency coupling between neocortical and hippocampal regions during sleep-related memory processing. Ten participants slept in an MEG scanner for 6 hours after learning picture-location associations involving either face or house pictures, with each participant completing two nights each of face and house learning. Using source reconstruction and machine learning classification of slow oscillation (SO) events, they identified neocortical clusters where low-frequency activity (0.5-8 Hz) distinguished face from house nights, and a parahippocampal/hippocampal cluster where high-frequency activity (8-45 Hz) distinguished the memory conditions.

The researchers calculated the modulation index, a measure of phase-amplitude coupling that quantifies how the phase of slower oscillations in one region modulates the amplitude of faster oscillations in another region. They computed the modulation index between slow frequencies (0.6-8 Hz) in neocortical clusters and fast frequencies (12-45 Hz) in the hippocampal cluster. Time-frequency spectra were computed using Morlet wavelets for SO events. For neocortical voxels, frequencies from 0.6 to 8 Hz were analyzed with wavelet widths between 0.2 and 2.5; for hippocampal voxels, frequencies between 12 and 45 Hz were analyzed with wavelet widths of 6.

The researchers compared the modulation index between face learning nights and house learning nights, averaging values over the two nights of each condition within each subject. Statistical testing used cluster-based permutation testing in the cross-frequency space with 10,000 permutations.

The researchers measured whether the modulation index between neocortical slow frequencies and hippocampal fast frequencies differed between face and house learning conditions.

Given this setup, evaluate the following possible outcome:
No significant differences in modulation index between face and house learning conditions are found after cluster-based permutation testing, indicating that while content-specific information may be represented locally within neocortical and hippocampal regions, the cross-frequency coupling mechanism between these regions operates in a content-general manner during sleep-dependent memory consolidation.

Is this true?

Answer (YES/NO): NO